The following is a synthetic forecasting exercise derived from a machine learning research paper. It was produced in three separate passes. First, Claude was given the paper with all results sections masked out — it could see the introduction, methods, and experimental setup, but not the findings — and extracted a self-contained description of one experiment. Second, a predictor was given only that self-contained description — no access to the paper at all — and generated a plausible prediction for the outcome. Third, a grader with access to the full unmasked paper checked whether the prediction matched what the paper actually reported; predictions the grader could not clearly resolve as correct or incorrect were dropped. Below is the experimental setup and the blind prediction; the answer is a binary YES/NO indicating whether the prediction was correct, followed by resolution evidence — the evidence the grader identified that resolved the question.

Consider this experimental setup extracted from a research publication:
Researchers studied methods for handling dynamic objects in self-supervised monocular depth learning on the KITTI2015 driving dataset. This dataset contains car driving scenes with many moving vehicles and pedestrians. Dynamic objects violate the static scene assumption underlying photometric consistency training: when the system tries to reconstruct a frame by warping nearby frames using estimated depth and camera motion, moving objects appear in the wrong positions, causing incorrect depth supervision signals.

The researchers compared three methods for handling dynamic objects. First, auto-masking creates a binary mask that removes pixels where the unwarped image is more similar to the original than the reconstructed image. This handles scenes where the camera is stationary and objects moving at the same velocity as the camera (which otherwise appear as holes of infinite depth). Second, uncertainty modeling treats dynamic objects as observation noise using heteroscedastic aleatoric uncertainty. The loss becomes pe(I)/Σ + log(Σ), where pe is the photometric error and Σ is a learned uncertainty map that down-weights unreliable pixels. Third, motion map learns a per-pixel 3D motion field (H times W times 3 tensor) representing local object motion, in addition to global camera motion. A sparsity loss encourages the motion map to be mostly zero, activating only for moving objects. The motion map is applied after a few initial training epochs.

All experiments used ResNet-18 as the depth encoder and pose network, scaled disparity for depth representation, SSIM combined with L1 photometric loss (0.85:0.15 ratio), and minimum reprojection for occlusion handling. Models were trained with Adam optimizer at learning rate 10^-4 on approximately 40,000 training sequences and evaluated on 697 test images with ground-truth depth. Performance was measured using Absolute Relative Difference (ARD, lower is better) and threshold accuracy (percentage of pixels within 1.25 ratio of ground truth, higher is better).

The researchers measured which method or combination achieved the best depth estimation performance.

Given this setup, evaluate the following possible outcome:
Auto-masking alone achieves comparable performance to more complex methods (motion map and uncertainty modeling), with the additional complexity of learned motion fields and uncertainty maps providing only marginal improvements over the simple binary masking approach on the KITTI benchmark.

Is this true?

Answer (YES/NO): NO